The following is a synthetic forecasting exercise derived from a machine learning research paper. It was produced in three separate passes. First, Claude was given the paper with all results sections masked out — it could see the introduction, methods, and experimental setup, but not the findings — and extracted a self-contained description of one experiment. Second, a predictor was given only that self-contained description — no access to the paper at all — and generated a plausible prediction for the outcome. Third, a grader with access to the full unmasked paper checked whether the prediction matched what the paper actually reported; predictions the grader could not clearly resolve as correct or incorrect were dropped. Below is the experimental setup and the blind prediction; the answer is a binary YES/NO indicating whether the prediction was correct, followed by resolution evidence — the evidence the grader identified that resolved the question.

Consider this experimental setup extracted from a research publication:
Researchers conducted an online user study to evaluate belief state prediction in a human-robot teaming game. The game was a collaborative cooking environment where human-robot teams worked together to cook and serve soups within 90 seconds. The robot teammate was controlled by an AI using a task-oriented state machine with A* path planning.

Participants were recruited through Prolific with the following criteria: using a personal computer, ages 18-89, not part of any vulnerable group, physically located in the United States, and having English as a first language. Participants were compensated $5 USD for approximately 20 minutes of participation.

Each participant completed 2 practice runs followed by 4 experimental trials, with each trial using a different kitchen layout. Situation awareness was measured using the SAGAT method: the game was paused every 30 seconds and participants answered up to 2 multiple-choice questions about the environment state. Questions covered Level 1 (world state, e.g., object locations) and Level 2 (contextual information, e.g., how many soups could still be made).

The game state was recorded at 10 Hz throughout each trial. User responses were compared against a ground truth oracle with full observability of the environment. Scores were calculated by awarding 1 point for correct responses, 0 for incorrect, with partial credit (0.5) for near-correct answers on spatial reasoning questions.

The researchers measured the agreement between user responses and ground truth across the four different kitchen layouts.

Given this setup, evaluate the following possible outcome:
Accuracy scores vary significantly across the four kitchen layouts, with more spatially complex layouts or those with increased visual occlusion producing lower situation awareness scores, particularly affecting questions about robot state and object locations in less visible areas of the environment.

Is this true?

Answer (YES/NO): NO